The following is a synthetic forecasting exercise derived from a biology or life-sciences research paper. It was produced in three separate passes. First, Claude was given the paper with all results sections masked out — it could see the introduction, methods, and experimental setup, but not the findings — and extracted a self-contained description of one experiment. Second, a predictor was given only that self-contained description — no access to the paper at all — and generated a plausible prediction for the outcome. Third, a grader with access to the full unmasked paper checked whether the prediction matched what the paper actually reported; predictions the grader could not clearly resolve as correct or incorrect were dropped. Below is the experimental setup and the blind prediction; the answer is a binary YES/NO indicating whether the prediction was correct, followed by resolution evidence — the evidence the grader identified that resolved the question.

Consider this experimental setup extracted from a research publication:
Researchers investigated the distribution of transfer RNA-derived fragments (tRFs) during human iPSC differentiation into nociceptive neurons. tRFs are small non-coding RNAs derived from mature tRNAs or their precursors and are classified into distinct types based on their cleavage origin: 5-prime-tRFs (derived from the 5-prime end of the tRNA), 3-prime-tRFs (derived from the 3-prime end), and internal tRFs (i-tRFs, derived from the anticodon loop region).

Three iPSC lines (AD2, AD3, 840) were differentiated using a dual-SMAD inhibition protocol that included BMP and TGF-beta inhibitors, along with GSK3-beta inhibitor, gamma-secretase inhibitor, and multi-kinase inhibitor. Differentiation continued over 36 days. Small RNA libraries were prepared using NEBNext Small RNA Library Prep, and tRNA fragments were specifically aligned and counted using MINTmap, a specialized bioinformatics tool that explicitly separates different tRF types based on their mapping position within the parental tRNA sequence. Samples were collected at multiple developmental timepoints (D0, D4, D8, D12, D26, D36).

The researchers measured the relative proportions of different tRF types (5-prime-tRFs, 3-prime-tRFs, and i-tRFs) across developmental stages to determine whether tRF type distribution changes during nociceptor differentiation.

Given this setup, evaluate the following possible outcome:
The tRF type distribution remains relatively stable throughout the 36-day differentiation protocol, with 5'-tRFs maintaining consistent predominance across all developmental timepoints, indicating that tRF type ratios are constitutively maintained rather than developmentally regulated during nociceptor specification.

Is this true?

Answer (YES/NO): NO